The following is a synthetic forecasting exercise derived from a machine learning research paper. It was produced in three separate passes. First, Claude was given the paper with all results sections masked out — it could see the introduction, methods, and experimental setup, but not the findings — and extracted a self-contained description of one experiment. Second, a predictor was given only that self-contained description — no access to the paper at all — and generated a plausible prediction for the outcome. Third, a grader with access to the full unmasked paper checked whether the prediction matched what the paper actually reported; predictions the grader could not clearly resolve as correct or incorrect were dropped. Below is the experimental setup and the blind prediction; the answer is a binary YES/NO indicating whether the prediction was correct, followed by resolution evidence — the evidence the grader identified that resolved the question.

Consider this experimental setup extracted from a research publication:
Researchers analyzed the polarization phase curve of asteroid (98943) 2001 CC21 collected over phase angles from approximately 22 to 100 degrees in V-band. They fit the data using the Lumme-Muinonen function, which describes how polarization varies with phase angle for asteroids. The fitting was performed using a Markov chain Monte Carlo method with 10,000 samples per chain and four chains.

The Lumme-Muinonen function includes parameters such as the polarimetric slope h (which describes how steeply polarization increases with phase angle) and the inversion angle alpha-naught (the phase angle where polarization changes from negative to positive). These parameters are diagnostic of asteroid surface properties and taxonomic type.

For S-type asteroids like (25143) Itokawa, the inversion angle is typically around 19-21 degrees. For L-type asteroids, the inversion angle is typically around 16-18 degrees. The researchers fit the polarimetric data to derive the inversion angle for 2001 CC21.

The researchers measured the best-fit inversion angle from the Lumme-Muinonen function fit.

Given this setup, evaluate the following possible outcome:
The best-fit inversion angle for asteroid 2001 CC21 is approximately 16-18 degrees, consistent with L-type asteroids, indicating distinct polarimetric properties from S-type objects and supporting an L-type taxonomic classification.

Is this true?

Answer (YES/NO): NO